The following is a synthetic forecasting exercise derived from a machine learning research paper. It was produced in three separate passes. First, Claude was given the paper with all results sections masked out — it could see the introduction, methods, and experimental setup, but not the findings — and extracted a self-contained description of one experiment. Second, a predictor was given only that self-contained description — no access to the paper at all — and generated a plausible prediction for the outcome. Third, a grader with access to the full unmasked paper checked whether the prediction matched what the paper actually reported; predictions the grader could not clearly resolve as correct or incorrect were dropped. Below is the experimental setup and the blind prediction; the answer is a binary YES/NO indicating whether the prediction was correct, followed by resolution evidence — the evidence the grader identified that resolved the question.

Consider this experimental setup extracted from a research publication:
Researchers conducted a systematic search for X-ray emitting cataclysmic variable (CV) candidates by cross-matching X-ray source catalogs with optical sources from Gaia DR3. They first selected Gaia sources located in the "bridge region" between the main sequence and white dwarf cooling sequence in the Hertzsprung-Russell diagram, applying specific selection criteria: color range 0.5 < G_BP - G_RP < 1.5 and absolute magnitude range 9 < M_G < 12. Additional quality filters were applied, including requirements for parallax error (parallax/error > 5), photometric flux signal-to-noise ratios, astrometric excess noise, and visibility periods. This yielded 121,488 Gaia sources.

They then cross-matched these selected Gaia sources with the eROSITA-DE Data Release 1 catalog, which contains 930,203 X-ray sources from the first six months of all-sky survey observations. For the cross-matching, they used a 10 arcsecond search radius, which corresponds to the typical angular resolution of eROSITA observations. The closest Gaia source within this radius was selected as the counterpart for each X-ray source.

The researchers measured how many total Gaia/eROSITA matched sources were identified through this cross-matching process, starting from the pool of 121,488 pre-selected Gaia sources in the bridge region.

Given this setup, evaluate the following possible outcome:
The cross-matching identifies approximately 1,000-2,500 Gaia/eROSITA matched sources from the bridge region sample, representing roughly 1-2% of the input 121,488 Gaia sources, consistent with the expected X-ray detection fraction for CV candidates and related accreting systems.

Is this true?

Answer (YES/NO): NO